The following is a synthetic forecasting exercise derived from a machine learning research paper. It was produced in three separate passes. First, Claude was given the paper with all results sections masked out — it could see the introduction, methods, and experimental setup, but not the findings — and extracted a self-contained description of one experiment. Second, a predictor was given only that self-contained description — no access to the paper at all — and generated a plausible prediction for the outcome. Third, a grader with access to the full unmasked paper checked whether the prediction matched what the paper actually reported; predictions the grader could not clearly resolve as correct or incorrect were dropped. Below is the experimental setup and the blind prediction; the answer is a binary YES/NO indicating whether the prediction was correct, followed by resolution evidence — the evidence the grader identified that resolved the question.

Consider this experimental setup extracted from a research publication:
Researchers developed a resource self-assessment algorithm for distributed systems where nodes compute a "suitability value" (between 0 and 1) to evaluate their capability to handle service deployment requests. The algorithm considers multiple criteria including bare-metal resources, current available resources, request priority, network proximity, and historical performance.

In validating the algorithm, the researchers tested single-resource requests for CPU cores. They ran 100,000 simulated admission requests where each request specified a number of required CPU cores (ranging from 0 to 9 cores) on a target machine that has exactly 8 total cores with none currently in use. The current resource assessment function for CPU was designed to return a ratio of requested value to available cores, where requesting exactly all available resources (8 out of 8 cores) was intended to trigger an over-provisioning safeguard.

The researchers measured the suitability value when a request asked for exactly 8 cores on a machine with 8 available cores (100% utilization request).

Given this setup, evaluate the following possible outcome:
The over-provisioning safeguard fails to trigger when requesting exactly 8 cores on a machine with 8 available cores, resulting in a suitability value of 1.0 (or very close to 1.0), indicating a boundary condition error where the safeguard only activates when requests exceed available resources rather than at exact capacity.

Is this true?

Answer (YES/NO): NO